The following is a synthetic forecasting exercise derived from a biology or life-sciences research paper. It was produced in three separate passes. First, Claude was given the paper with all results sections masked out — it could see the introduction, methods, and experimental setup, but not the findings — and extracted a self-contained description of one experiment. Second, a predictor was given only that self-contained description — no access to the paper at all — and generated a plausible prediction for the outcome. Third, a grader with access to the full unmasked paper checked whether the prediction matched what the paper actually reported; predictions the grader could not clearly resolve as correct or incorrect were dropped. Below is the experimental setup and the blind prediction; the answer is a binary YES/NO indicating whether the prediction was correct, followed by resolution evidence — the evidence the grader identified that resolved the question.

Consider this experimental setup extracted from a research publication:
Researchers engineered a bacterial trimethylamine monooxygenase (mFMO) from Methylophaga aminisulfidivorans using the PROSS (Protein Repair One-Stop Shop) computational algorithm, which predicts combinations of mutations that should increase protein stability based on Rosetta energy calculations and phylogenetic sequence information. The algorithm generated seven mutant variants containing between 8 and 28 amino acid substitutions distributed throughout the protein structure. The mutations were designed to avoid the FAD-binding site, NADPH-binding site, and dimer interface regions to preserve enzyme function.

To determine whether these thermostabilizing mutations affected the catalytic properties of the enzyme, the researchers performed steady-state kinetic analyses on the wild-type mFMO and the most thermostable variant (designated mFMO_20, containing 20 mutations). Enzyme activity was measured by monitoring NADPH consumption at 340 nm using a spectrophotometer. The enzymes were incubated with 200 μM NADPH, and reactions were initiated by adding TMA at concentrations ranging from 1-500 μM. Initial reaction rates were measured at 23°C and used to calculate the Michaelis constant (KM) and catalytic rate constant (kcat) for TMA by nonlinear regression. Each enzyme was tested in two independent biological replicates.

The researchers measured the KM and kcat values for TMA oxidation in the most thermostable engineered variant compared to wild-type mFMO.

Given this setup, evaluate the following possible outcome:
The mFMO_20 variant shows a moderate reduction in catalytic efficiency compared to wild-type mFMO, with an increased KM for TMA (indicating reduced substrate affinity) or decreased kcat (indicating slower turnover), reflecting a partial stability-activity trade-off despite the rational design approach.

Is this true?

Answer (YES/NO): NO